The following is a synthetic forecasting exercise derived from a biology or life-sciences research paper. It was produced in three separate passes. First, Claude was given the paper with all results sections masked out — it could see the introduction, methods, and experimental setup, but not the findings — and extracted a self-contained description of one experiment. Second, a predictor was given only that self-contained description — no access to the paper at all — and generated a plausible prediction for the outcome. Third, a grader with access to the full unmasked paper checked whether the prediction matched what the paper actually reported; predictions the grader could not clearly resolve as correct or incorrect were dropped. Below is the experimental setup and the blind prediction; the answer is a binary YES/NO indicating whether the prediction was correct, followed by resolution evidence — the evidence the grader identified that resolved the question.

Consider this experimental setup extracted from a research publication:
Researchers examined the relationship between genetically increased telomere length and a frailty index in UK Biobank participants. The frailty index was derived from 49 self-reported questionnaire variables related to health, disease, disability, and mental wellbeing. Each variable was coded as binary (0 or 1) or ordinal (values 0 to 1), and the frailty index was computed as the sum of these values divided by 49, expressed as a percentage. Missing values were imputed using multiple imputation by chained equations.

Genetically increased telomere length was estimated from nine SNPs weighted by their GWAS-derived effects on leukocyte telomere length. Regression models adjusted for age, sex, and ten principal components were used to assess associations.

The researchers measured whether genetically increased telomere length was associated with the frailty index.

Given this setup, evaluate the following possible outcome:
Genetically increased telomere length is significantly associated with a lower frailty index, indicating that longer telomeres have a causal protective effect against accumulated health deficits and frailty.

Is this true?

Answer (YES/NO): NO